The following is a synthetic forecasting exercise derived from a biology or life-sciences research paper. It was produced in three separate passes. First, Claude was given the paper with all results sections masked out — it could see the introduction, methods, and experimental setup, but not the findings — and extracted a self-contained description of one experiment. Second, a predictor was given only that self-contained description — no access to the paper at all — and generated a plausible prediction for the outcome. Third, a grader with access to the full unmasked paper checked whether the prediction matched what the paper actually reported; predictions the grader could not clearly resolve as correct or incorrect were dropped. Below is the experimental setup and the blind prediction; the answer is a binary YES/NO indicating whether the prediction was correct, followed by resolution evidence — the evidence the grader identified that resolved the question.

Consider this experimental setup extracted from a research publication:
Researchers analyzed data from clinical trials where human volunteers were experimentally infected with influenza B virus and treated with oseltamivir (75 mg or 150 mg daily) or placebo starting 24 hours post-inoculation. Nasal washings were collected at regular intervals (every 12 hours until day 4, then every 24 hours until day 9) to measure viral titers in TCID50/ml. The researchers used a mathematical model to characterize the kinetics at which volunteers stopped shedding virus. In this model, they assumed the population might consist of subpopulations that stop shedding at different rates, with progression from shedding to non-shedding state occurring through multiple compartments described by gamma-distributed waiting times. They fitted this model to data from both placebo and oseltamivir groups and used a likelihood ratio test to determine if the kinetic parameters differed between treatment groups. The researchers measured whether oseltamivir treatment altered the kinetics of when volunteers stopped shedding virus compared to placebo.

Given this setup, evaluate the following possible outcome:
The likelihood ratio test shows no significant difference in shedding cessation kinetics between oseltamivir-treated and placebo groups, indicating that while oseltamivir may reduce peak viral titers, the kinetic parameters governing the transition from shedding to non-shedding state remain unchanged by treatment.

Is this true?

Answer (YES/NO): NO